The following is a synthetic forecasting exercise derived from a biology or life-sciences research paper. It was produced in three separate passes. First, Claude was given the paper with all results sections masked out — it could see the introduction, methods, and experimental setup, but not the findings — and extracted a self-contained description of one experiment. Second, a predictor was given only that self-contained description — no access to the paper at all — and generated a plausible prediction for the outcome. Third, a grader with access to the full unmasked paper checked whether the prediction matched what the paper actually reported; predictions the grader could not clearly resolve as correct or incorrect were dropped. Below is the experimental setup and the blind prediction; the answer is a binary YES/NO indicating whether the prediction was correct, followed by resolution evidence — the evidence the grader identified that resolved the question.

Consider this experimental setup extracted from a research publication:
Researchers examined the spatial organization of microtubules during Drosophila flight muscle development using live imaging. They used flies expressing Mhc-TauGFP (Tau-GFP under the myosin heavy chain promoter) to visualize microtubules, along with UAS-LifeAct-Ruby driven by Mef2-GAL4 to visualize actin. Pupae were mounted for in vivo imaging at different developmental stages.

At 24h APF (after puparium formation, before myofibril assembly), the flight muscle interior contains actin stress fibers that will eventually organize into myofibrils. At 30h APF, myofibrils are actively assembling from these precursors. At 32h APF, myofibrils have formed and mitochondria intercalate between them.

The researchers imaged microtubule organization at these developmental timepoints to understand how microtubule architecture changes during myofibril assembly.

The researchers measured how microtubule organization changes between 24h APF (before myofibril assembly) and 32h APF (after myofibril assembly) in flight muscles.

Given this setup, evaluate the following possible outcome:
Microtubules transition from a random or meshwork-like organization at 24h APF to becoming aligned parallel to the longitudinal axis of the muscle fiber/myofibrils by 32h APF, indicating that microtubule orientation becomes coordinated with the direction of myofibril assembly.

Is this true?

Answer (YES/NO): YES